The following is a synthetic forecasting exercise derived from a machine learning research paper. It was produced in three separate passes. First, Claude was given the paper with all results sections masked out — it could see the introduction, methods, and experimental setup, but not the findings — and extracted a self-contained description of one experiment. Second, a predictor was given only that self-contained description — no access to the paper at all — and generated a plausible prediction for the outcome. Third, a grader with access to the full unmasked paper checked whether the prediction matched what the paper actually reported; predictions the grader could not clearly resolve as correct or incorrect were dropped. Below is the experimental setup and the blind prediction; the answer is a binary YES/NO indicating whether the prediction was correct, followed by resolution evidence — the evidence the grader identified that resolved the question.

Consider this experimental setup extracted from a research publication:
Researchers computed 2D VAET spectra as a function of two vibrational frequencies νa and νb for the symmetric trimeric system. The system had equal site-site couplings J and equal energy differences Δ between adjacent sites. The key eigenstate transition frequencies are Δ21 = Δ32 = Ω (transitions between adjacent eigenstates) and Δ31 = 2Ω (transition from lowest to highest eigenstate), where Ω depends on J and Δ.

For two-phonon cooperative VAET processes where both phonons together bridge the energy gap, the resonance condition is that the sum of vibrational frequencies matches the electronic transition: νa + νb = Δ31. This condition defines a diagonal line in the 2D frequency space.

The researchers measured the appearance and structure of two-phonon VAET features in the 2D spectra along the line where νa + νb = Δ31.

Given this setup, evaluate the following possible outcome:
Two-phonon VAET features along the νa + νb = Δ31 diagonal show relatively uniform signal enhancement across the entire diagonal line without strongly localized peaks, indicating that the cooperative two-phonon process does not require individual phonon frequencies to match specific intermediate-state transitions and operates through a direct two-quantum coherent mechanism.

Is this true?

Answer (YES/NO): NO